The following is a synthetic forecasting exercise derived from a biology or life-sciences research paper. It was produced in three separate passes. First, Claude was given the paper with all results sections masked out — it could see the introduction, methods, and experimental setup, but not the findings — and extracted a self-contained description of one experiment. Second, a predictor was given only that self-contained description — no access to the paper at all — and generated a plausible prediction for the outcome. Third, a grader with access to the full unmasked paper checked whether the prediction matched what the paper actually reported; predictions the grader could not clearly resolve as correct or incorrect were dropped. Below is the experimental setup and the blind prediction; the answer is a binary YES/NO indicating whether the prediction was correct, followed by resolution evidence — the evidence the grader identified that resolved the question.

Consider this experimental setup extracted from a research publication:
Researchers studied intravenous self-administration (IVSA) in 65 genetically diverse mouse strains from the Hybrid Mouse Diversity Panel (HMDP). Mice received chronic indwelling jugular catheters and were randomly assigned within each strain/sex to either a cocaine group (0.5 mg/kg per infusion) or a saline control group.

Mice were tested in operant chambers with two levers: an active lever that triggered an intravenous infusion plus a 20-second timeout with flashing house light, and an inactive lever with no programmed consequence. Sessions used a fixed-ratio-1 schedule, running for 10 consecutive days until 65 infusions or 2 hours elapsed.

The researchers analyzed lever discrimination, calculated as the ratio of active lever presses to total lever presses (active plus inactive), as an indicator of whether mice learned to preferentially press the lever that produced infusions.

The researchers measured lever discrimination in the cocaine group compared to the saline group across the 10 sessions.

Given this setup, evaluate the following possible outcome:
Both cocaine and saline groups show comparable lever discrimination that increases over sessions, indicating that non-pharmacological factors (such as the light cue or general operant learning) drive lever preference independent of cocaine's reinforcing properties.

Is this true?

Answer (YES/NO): NO